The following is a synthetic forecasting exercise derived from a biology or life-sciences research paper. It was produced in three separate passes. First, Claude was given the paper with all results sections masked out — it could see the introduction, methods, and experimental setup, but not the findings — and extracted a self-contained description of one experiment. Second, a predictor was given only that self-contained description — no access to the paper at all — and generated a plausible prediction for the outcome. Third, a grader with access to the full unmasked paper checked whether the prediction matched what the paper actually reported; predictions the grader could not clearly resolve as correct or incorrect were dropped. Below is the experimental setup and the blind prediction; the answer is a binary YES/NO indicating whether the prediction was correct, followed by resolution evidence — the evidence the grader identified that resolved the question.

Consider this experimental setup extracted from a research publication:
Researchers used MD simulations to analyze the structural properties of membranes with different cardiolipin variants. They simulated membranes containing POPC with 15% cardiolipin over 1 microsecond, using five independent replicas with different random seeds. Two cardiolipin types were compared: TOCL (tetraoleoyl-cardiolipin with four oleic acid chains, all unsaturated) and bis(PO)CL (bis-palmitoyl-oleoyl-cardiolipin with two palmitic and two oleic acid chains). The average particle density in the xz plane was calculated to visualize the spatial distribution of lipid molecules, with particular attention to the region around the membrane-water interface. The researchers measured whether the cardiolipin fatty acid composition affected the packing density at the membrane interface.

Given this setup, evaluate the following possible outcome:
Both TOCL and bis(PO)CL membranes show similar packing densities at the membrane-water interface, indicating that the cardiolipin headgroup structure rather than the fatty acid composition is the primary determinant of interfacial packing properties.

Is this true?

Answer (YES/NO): NO